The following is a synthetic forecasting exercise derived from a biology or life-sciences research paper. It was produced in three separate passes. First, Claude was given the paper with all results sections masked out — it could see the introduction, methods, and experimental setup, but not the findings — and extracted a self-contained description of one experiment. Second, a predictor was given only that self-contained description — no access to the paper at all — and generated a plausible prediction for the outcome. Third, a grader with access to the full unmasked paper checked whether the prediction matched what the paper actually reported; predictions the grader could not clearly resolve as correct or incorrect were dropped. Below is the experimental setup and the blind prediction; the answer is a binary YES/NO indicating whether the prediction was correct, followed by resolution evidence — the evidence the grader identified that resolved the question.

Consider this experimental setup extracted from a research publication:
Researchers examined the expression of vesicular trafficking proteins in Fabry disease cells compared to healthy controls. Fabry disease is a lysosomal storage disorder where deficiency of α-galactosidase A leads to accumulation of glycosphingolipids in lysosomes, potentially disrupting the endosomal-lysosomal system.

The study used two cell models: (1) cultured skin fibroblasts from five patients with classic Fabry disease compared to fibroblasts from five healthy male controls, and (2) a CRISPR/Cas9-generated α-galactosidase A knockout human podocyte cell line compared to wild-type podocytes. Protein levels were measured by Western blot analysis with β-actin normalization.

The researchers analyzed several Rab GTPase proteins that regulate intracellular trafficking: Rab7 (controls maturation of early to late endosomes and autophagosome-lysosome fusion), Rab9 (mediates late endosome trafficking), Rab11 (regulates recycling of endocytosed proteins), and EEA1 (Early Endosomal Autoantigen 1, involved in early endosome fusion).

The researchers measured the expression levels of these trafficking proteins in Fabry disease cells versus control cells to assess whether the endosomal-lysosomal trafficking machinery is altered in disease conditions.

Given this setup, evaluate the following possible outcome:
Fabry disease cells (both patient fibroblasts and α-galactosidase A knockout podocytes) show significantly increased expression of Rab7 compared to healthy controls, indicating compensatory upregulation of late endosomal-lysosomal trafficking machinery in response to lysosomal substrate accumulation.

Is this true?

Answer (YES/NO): NO